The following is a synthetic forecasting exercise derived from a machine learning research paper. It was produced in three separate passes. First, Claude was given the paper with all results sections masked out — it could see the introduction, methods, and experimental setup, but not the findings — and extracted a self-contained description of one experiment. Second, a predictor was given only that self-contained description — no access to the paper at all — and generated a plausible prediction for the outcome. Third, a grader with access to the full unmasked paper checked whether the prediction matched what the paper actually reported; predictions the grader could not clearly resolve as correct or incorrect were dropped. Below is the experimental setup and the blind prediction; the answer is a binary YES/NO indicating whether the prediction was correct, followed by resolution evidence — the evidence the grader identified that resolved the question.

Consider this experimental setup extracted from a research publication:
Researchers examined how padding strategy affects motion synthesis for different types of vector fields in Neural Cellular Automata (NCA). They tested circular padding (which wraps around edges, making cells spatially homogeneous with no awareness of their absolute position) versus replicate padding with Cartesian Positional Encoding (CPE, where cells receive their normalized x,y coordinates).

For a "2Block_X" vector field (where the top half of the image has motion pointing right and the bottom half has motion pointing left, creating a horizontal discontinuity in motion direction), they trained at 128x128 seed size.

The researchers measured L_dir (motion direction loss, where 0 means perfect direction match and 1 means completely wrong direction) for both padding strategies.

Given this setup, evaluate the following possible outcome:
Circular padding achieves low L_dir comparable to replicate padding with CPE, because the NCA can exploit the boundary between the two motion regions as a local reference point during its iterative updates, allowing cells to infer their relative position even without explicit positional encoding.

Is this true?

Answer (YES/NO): NO